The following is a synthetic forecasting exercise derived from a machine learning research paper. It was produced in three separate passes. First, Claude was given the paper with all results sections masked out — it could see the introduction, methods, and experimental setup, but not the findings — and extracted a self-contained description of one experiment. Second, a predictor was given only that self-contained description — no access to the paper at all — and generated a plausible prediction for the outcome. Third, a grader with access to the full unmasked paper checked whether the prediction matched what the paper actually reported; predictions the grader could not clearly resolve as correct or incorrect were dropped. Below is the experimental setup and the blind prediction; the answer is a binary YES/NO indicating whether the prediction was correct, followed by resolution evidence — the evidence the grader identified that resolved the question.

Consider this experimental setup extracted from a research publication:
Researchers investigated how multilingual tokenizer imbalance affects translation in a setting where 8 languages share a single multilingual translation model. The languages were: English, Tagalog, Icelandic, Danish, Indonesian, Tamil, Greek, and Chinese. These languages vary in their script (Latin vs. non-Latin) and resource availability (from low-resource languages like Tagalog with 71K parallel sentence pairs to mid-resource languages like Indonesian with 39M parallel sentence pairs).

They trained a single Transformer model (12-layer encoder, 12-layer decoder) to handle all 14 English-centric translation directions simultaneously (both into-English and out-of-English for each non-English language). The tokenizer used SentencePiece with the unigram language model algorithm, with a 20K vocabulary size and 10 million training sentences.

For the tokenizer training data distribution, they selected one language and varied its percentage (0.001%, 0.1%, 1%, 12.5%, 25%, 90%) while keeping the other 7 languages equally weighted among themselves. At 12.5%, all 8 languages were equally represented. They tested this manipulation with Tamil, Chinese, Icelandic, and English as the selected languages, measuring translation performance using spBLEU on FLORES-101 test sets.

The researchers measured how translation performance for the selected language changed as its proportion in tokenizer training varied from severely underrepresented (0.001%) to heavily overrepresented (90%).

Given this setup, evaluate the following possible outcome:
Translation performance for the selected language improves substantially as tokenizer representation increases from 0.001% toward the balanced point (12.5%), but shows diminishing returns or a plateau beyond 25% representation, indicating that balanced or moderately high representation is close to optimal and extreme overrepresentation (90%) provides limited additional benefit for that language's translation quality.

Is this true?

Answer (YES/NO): NO